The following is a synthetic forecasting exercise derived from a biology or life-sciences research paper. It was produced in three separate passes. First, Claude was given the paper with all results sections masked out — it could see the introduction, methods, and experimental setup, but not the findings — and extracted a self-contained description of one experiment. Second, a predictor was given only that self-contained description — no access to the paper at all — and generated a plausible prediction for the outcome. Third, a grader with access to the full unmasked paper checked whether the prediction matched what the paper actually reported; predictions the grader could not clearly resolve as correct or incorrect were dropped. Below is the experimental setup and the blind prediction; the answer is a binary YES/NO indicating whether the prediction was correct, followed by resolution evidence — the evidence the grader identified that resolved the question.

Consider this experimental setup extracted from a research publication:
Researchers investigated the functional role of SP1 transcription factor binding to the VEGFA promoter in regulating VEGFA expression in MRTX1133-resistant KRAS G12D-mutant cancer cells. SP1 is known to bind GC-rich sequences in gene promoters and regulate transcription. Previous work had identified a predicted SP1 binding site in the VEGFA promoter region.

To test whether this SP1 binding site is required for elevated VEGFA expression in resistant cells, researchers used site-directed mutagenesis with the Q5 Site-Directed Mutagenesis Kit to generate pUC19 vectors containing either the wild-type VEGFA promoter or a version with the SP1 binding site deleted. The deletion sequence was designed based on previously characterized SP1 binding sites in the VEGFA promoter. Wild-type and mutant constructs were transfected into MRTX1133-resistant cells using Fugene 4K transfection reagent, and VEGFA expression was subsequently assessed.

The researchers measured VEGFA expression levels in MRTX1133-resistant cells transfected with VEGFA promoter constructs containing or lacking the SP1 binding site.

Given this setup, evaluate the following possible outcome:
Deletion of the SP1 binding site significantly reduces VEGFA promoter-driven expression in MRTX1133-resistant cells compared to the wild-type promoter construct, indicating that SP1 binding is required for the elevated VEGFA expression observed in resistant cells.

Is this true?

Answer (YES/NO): YES